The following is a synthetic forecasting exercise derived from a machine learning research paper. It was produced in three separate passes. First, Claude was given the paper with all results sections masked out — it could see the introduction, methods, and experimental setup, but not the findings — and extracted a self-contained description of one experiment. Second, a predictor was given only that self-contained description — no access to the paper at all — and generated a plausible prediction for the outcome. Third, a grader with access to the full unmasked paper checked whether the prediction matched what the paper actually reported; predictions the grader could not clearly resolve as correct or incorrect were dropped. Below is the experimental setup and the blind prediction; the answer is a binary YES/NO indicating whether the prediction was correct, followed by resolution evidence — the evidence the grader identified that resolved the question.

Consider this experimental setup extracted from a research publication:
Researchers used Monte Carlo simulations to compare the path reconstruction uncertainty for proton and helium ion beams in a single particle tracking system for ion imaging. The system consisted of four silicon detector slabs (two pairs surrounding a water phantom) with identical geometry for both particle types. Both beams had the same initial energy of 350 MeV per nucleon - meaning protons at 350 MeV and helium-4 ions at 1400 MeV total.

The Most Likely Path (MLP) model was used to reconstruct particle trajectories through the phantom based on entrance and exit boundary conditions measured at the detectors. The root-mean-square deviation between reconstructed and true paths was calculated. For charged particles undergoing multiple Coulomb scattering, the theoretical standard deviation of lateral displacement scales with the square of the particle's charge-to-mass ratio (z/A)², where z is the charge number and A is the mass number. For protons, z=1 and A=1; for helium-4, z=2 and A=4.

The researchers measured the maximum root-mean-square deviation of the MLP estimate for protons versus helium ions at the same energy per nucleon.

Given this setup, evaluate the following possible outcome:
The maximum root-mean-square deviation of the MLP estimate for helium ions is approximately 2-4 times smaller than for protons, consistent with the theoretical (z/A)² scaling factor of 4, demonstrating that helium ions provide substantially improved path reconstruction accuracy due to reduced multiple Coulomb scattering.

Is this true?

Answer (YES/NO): NO